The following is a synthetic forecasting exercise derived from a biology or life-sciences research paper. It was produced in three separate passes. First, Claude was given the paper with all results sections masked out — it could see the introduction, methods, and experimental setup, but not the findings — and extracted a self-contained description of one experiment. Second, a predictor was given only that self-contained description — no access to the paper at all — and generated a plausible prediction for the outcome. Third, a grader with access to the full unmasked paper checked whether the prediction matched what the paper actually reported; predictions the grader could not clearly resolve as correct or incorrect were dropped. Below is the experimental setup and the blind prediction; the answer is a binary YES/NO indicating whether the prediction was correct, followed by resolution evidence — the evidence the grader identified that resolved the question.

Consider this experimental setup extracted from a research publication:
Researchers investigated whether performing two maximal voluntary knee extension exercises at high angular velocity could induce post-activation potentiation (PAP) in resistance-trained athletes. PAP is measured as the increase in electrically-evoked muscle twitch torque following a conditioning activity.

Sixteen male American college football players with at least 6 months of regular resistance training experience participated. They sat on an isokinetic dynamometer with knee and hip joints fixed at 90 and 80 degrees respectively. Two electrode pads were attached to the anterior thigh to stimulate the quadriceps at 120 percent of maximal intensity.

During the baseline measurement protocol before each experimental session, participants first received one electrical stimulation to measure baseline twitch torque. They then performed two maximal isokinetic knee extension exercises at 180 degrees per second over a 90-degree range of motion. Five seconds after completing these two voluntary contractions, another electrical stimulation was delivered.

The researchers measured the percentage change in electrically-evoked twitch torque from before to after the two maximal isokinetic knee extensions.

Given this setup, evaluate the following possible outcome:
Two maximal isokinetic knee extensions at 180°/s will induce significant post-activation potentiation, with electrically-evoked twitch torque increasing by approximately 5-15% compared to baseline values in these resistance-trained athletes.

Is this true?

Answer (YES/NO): NO